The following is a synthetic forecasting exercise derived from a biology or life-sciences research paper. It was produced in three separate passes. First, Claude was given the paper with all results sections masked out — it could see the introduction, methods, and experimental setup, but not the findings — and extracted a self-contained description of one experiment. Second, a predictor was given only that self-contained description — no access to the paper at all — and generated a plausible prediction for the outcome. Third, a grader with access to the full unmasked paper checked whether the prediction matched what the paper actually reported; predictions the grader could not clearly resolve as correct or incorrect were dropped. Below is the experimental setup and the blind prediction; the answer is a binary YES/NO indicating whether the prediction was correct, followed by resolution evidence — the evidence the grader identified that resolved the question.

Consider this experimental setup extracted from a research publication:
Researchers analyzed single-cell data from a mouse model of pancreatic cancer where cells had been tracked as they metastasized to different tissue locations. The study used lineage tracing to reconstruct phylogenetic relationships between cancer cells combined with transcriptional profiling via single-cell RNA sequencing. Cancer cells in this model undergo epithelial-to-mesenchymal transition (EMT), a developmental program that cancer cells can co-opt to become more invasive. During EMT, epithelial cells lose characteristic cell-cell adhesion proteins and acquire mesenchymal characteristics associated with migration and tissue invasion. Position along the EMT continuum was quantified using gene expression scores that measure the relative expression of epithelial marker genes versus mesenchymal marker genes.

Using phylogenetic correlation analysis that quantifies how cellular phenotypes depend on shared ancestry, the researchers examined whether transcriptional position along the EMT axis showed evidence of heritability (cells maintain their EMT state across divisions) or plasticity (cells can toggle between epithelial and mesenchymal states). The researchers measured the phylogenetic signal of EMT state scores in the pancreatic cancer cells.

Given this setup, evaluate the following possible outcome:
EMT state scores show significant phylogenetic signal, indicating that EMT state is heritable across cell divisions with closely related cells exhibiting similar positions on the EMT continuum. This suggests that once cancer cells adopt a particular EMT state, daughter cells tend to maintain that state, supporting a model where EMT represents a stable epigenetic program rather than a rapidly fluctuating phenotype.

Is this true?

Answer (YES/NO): YES